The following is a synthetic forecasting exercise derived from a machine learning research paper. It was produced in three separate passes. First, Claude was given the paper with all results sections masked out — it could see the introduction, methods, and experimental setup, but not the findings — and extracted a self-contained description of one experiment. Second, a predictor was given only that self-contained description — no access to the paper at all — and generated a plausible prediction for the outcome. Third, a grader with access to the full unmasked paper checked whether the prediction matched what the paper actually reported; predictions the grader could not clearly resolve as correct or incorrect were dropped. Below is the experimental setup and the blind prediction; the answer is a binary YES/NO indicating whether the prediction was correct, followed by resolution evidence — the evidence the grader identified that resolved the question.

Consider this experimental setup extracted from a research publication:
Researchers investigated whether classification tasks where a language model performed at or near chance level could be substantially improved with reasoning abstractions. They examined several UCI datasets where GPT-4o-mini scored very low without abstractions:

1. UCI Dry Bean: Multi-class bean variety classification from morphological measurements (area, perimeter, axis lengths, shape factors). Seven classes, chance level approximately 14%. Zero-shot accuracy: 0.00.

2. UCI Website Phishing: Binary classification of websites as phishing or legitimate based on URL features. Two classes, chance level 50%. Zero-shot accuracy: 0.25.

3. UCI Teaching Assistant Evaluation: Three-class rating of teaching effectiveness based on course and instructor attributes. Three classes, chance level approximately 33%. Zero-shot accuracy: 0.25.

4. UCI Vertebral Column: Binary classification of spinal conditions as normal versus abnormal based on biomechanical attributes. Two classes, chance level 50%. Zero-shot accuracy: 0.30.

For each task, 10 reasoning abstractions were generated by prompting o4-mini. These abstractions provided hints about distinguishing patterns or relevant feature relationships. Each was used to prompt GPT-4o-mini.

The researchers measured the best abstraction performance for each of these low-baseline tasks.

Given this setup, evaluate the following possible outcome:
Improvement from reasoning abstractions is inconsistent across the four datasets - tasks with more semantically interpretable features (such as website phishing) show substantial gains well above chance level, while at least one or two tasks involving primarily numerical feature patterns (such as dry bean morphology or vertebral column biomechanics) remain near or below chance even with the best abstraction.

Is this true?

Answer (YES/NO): NO